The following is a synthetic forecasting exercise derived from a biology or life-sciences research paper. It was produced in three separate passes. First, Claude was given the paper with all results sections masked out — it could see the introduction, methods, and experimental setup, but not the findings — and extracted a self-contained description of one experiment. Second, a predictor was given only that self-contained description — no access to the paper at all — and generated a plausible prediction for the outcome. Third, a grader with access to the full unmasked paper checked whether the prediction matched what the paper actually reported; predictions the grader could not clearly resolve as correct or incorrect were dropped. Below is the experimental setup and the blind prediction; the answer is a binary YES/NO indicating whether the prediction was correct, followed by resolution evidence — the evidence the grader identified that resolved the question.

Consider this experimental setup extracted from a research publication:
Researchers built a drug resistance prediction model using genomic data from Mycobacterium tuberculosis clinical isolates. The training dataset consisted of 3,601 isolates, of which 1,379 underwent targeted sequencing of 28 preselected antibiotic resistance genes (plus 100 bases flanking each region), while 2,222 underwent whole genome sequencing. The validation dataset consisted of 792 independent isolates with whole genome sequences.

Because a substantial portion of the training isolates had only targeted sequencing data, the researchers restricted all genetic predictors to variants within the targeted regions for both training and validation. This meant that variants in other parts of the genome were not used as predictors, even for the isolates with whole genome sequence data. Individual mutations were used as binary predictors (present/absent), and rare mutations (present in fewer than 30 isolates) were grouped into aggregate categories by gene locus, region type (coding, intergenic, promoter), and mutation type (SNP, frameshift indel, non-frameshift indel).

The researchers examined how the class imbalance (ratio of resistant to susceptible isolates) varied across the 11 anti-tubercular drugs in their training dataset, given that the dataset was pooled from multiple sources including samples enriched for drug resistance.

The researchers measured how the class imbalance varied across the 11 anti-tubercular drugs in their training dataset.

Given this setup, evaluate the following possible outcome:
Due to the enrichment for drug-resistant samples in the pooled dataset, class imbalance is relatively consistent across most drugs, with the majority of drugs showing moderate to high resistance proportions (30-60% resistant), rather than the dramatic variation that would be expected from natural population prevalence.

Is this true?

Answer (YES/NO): NO